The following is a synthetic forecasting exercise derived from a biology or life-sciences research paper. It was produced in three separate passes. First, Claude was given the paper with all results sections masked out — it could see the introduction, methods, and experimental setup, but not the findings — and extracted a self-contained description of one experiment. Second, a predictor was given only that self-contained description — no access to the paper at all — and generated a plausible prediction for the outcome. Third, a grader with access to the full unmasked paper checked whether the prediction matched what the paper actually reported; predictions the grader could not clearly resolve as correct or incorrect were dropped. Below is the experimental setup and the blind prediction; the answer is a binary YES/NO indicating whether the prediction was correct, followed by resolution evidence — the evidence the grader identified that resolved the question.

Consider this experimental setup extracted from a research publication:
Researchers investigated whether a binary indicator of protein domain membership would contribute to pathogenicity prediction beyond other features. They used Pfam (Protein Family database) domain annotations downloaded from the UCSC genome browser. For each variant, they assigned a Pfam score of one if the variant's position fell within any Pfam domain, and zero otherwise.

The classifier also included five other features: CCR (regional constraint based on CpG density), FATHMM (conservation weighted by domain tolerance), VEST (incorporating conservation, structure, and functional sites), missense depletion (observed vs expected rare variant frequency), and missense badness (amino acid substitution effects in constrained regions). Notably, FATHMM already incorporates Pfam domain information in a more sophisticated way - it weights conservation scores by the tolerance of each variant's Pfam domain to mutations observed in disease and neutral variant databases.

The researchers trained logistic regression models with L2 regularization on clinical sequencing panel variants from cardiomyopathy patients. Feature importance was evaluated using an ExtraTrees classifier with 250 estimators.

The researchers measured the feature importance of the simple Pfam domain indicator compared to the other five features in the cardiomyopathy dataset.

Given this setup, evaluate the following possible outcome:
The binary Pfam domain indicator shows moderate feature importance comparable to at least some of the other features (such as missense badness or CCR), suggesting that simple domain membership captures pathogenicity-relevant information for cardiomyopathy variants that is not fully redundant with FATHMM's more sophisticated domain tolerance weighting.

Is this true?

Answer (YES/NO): NO